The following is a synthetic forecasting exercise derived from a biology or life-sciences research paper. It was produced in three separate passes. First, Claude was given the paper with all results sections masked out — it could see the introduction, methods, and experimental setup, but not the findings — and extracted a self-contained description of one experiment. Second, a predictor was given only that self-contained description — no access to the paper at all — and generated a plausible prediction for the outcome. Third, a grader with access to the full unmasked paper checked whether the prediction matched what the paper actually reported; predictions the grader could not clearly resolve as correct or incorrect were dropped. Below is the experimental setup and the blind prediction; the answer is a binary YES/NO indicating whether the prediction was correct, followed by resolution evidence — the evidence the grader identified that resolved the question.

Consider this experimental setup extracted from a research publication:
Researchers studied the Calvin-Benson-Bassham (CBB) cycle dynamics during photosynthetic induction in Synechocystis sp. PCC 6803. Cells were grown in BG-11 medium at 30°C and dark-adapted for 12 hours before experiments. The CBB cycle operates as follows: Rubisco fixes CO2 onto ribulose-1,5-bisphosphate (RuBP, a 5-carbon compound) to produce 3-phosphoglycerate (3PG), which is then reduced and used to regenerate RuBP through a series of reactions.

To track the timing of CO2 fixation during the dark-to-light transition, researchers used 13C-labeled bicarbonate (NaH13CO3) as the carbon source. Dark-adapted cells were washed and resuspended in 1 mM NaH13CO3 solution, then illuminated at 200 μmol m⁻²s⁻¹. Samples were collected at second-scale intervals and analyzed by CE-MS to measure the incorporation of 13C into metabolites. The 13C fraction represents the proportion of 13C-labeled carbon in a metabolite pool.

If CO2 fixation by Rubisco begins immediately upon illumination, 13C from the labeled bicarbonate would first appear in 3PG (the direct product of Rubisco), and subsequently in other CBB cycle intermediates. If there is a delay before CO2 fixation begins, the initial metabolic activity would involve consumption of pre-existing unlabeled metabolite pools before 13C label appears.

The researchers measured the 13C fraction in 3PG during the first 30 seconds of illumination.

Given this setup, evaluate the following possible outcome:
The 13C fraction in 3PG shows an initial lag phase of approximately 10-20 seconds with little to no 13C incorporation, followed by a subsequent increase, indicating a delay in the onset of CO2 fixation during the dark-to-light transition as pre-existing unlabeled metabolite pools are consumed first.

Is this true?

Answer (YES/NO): YES